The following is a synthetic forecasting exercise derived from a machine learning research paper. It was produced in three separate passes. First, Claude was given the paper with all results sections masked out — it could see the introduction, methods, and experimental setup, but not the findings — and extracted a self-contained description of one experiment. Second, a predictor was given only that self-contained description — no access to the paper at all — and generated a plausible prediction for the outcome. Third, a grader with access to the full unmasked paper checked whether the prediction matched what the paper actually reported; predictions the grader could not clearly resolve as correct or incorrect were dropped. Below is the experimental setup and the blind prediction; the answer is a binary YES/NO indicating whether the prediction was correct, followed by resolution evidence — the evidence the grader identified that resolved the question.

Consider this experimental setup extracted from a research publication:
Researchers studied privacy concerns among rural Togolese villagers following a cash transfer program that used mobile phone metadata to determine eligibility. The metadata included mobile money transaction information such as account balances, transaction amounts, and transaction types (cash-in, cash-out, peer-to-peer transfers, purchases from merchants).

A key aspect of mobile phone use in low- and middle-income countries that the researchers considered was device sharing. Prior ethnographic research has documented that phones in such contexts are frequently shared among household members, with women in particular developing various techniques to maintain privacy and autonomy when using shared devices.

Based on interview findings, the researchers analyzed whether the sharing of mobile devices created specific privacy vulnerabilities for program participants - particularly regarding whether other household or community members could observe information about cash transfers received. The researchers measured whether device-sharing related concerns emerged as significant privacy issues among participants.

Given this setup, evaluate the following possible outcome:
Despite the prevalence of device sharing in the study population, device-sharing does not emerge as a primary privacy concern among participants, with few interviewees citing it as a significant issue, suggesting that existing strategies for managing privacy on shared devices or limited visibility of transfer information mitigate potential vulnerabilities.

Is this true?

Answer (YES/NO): YES